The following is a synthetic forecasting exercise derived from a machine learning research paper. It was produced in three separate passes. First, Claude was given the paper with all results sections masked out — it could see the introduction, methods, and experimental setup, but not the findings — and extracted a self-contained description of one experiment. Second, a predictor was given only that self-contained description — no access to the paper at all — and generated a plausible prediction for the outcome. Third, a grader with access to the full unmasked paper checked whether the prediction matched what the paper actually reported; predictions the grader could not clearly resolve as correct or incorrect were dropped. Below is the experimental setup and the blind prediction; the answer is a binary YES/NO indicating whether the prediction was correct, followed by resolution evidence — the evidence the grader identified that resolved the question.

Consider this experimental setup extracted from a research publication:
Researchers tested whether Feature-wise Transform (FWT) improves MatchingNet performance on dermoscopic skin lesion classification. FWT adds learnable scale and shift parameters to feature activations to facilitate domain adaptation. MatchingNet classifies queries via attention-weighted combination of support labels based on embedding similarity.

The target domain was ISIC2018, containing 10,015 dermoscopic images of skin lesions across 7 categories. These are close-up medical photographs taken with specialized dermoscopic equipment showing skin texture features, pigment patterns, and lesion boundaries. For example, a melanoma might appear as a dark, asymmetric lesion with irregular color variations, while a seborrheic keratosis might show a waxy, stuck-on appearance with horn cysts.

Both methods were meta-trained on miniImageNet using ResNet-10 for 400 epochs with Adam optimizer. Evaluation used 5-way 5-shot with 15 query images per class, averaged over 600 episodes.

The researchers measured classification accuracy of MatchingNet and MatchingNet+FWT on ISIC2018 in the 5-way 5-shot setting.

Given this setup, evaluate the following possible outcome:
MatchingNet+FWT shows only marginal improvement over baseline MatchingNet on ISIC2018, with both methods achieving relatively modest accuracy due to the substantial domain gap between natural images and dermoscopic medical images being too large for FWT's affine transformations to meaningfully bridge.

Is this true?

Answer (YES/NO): NO